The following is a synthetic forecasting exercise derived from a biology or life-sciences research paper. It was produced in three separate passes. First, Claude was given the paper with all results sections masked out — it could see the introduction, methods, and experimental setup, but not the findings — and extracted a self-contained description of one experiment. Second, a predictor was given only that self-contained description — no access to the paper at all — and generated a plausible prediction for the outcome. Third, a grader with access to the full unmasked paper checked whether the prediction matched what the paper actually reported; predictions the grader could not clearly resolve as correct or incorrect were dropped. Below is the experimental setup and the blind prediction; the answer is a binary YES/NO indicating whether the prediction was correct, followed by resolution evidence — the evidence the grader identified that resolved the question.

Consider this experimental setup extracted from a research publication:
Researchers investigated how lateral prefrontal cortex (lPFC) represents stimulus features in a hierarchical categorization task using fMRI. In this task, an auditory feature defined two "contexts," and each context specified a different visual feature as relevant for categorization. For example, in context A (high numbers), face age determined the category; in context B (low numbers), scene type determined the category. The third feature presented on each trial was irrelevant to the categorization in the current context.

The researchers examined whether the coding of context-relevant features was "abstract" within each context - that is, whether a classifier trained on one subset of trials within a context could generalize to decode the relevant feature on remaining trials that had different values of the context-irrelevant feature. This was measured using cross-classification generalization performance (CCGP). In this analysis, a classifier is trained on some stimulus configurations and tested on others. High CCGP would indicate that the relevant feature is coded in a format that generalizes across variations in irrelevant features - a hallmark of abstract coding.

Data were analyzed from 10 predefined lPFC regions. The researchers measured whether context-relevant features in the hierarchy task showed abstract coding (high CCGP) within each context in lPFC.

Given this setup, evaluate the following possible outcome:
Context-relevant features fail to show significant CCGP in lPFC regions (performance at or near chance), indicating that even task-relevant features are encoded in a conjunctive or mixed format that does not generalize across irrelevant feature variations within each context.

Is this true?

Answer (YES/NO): NO